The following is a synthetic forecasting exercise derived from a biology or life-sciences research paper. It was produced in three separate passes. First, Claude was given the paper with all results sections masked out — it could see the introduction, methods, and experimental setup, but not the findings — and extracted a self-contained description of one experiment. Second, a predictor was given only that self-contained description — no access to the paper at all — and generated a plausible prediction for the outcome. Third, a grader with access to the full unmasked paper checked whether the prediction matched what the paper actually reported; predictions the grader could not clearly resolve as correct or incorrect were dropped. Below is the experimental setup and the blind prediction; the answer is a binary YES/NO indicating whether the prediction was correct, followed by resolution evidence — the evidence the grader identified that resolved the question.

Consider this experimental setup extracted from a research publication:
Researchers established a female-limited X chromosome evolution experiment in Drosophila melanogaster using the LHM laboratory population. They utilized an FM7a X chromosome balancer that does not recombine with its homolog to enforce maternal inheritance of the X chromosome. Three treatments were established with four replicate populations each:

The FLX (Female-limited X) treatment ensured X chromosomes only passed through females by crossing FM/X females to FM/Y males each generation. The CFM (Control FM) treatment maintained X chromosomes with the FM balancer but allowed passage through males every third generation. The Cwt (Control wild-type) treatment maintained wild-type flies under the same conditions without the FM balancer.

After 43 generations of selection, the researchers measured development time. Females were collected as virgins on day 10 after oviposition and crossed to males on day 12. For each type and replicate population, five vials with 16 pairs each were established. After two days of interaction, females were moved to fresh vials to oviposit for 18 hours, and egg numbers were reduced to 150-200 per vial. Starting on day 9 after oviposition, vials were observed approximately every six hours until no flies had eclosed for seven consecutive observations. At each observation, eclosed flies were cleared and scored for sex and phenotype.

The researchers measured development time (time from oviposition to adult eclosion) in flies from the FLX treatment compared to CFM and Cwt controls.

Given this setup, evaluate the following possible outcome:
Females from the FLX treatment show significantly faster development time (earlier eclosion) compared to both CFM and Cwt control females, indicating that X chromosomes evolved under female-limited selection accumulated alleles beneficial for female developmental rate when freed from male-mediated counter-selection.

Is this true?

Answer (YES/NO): NO